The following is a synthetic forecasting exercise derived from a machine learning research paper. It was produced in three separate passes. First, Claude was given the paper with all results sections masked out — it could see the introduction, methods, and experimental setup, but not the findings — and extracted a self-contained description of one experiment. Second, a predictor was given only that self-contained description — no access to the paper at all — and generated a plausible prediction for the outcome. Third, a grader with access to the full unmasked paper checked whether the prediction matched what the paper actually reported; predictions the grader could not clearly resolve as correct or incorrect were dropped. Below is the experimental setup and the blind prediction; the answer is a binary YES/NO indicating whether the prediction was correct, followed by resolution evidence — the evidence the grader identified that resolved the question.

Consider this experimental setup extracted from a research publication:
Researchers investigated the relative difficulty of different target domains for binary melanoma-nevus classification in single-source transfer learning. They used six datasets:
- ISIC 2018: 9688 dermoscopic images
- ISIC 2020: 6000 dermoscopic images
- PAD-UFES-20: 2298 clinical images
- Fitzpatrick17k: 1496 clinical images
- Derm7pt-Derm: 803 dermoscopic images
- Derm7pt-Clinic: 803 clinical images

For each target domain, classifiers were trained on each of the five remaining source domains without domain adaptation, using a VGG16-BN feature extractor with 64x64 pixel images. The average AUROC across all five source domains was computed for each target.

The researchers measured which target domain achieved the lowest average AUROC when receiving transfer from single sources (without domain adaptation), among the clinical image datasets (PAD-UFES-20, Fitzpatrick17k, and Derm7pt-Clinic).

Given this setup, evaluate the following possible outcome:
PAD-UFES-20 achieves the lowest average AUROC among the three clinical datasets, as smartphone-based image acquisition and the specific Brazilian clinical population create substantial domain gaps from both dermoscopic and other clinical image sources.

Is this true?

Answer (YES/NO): NO